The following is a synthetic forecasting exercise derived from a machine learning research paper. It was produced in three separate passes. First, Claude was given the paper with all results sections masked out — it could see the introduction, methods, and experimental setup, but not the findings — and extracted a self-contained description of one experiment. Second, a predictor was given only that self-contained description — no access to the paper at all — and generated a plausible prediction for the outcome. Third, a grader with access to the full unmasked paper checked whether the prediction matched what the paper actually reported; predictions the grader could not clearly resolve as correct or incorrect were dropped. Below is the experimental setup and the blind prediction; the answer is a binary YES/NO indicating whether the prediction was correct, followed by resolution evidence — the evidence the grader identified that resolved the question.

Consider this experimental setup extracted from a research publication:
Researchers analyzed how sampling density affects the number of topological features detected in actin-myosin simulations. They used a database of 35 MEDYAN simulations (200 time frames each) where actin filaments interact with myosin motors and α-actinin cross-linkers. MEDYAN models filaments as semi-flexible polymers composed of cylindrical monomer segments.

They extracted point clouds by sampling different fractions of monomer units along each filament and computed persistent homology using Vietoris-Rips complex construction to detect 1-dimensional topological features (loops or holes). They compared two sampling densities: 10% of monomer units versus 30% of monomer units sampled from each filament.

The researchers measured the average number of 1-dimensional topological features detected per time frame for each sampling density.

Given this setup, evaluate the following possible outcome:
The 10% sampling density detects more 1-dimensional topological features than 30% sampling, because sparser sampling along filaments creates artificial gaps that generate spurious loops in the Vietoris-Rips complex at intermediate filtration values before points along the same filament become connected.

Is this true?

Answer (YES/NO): NO